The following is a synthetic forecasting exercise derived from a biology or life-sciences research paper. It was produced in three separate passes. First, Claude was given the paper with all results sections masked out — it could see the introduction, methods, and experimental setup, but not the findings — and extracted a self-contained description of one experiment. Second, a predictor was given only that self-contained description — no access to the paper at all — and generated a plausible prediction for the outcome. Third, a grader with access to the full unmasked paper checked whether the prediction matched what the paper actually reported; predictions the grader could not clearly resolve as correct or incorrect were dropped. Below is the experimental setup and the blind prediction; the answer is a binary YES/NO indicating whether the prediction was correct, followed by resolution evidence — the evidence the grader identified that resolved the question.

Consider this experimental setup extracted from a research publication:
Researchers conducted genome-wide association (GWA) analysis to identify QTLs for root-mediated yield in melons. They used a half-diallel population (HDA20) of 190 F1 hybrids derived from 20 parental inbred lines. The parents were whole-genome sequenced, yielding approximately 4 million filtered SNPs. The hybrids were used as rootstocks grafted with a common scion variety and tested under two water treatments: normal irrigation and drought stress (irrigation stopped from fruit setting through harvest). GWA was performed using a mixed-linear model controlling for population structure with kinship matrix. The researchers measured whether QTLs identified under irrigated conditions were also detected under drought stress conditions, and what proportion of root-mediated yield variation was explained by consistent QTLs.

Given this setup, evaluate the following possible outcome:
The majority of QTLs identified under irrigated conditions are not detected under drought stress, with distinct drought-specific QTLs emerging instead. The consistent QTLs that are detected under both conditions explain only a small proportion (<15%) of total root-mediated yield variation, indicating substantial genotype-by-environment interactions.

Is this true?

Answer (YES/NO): NO